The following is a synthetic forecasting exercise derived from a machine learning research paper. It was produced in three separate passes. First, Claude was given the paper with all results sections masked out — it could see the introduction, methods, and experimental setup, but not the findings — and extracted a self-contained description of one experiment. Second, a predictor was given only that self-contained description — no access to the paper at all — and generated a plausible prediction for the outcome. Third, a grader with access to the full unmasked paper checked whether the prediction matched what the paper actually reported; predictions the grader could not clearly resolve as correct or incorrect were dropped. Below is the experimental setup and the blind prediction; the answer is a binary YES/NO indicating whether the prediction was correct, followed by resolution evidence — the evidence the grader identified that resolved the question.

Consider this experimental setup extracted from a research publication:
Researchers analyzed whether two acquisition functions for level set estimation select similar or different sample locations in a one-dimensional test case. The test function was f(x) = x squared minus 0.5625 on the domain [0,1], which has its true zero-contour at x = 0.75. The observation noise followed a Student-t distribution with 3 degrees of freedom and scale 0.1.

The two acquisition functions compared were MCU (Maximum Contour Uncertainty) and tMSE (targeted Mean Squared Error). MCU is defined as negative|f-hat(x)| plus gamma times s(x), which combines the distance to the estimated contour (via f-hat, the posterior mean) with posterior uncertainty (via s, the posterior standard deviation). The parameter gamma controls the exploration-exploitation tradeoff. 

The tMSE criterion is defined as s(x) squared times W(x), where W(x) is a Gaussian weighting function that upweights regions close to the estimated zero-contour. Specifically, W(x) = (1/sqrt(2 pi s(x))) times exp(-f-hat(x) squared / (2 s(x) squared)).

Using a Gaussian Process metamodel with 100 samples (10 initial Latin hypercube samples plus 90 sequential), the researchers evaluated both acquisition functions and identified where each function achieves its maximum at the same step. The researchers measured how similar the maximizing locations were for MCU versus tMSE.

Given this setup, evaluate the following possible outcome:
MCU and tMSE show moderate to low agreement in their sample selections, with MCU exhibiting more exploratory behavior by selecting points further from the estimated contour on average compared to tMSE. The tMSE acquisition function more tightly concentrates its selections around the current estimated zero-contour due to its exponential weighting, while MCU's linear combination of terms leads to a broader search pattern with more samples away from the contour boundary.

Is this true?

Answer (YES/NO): NO